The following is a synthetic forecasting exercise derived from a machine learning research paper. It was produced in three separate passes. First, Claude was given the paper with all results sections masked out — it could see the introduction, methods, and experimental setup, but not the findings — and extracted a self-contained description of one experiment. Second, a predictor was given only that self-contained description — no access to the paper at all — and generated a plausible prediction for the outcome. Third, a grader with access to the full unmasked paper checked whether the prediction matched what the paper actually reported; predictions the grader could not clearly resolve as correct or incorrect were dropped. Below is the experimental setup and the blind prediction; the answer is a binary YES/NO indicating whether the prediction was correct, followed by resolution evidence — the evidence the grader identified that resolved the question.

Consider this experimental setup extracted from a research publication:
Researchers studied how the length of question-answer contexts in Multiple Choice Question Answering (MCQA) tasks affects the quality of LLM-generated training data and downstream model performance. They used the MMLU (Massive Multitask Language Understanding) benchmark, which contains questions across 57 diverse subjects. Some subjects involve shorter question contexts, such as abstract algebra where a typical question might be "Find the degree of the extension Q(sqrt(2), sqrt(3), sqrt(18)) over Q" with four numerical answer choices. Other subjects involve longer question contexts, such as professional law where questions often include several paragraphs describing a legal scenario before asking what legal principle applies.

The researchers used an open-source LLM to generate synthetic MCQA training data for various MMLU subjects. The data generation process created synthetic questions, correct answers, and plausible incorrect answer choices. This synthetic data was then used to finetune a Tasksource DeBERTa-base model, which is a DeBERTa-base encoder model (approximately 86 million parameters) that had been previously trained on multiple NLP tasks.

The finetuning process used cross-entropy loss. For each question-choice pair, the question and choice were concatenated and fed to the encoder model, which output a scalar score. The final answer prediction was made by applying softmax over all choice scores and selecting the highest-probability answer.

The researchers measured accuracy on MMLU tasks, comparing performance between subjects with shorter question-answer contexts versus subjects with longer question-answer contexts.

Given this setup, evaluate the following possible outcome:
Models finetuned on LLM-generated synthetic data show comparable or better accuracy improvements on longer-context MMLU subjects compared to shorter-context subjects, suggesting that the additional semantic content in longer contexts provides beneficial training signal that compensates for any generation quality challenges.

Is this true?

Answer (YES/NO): NO